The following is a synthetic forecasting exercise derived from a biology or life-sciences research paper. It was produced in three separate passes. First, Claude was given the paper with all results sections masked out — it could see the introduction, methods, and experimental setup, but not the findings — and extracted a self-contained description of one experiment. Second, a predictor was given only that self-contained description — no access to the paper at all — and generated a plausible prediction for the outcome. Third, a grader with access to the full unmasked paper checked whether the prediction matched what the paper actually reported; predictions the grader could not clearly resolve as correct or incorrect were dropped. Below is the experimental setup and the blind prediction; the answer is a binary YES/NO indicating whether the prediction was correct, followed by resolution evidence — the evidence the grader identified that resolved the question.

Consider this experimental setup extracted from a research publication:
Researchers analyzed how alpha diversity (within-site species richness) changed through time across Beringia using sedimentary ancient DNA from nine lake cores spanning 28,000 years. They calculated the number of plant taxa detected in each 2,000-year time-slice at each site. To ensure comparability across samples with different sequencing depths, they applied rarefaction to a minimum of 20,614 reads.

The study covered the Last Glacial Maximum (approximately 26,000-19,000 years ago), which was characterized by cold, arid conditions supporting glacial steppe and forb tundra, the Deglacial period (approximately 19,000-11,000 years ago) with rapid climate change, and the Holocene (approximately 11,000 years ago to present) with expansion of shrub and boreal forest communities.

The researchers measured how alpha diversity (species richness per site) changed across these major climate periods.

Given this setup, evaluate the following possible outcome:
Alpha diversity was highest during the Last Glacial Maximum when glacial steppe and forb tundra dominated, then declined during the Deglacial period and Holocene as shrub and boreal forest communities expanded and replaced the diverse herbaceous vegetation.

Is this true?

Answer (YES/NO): NO